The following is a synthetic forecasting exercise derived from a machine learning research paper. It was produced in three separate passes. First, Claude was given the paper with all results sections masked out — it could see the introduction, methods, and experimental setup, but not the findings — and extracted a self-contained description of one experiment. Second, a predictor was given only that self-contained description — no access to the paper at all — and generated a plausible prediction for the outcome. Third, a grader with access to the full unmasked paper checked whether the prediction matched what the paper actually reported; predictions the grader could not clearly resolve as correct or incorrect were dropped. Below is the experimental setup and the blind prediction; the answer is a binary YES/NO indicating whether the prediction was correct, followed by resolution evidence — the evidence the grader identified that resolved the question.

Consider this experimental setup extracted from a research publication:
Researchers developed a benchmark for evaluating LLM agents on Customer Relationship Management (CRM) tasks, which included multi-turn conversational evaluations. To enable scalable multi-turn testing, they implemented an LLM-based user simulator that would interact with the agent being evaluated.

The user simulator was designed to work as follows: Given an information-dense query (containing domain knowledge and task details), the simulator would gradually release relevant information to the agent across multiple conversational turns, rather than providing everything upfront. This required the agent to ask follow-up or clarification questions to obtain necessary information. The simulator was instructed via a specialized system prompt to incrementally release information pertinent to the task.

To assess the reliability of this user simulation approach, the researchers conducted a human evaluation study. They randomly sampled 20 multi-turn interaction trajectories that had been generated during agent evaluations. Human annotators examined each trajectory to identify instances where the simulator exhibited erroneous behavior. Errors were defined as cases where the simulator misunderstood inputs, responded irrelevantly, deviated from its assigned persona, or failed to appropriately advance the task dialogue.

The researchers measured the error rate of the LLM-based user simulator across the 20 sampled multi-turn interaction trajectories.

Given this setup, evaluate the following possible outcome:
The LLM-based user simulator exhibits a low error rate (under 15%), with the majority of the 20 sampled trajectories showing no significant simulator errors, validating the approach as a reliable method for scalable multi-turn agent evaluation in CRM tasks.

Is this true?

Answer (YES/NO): YES